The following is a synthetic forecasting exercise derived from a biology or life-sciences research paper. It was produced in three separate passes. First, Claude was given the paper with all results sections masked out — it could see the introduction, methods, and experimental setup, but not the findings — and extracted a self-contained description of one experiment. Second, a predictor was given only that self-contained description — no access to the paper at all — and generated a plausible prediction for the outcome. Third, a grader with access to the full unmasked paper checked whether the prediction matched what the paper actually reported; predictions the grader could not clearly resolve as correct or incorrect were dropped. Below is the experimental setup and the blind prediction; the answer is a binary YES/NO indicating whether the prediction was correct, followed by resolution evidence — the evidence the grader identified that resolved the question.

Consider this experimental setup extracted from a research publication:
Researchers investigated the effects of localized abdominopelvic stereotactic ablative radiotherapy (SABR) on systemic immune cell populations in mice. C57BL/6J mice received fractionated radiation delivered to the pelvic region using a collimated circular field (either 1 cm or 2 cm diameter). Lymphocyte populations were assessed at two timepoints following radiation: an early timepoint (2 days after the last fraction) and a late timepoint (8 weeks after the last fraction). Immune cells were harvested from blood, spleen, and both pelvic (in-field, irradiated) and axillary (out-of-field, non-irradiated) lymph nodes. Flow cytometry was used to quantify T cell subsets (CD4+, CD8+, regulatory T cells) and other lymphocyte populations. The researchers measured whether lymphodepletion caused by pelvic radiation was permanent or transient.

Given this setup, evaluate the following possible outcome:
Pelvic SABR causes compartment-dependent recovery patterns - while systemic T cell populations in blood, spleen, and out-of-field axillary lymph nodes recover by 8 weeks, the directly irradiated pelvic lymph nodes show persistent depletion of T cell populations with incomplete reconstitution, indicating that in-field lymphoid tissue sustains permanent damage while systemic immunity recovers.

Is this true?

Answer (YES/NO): NO